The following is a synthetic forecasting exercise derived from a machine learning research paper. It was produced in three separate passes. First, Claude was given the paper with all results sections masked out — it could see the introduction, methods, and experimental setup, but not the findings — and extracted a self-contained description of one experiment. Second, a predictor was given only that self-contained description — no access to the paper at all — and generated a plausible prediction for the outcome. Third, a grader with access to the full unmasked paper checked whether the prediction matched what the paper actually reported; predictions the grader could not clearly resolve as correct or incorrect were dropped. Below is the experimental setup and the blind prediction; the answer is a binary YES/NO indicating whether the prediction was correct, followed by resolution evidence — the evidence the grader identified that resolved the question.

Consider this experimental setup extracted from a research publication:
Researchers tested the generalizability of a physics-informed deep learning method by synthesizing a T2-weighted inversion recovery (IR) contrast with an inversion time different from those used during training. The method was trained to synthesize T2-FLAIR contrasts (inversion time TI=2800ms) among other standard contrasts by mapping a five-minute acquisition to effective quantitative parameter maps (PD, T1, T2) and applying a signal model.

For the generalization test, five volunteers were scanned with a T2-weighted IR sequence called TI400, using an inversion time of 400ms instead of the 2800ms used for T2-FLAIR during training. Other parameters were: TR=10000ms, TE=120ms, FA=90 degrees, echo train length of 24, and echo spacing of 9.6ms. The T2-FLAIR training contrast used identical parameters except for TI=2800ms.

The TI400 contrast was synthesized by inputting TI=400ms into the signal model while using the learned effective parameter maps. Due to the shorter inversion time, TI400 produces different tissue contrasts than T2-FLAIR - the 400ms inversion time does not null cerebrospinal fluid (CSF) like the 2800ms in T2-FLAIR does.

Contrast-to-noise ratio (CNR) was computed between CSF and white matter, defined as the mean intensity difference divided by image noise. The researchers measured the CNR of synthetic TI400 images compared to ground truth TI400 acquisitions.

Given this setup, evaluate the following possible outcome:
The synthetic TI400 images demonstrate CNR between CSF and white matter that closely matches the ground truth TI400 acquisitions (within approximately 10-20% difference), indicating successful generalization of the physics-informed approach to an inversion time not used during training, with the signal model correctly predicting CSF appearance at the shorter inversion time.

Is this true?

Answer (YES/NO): YES